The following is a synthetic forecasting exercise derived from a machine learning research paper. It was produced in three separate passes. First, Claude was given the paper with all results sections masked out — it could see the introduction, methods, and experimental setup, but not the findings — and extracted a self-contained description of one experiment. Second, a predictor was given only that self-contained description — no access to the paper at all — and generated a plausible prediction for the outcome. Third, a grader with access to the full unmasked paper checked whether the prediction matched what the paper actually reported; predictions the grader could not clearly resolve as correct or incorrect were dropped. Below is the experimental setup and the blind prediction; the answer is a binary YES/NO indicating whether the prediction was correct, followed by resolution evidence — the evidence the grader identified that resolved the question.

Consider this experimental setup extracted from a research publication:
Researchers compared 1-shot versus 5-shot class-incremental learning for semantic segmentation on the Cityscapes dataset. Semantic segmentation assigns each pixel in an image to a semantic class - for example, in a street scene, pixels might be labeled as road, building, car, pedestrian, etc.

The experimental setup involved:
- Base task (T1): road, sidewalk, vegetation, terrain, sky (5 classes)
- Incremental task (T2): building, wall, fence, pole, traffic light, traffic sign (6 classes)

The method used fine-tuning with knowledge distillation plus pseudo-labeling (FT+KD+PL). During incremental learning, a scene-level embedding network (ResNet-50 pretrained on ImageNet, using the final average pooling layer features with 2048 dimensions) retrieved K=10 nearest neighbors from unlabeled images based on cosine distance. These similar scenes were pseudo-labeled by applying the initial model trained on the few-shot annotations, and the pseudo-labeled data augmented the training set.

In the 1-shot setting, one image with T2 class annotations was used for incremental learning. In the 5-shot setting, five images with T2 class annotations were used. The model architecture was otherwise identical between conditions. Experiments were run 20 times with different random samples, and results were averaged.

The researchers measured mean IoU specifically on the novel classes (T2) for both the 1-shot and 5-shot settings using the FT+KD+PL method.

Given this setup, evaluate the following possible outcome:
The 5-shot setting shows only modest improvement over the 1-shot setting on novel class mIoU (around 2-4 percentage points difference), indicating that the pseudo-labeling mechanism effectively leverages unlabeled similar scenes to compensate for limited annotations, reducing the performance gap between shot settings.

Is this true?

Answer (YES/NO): NO